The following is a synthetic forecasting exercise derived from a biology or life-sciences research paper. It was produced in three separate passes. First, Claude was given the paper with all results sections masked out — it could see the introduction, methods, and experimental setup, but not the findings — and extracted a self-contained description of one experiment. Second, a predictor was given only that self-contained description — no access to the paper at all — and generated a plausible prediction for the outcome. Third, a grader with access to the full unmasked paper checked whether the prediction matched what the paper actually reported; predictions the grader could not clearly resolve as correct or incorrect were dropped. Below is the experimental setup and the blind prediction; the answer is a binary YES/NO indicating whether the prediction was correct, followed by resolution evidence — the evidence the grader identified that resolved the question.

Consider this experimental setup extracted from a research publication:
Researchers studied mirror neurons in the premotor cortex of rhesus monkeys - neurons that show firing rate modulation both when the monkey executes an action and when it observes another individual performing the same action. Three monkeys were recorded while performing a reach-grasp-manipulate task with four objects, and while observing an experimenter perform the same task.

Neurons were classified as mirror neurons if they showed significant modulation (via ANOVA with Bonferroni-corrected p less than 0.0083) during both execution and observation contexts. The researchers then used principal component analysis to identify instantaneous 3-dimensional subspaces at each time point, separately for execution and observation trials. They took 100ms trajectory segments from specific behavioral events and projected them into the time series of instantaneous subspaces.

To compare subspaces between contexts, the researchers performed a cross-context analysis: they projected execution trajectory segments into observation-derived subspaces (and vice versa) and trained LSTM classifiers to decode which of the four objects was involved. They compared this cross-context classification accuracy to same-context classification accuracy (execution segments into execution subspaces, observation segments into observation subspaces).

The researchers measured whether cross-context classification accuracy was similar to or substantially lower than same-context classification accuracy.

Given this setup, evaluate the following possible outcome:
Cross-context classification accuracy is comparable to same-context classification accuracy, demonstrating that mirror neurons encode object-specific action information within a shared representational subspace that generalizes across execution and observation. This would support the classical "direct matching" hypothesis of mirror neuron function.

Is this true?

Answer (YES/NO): NO